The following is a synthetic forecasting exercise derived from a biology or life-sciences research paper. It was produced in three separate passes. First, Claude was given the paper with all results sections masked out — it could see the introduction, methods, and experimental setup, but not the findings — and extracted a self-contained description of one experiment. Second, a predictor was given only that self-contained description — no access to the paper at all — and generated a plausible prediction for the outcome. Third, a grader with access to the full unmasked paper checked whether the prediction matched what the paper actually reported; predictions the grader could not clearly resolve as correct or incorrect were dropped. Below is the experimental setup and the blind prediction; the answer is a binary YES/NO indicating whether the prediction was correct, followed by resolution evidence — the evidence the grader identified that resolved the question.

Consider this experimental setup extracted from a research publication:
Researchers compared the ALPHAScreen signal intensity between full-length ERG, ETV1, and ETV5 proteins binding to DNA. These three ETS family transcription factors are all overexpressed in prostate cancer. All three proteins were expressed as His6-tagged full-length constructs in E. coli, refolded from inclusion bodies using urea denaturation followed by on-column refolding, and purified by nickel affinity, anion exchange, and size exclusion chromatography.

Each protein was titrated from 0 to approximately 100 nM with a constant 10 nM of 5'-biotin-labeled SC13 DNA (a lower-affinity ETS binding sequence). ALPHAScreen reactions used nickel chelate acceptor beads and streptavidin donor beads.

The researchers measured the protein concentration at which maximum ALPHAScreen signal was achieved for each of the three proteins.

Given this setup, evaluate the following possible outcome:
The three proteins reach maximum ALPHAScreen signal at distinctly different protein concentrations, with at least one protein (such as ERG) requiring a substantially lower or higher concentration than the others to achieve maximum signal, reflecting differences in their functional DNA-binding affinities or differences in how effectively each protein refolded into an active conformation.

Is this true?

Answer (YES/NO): YES